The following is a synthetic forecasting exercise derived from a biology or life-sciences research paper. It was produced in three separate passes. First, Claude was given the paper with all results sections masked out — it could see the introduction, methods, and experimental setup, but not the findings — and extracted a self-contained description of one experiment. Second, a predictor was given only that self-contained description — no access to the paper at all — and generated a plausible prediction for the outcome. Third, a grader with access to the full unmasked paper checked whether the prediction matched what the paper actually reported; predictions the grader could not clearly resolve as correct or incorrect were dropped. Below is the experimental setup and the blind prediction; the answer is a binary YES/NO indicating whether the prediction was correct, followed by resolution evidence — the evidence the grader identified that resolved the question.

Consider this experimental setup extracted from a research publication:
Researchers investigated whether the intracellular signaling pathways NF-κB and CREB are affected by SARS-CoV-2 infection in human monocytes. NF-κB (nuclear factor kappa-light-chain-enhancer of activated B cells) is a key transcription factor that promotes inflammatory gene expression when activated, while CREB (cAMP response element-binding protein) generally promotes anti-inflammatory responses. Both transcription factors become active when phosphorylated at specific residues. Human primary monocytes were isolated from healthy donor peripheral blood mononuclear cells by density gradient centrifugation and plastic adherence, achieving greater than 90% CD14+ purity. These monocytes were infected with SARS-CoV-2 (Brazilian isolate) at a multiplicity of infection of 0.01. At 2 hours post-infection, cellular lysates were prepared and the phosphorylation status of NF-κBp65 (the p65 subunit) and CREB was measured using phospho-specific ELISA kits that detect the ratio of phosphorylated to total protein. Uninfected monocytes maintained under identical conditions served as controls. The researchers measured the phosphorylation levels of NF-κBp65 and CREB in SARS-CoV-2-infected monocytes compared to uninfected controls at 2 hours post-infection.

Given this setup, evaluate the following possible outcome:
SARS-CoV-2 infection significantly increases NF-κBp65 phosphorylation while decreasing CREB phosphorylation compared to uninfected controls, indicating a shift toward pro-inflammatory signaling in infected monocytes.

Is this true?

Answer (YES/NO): YES